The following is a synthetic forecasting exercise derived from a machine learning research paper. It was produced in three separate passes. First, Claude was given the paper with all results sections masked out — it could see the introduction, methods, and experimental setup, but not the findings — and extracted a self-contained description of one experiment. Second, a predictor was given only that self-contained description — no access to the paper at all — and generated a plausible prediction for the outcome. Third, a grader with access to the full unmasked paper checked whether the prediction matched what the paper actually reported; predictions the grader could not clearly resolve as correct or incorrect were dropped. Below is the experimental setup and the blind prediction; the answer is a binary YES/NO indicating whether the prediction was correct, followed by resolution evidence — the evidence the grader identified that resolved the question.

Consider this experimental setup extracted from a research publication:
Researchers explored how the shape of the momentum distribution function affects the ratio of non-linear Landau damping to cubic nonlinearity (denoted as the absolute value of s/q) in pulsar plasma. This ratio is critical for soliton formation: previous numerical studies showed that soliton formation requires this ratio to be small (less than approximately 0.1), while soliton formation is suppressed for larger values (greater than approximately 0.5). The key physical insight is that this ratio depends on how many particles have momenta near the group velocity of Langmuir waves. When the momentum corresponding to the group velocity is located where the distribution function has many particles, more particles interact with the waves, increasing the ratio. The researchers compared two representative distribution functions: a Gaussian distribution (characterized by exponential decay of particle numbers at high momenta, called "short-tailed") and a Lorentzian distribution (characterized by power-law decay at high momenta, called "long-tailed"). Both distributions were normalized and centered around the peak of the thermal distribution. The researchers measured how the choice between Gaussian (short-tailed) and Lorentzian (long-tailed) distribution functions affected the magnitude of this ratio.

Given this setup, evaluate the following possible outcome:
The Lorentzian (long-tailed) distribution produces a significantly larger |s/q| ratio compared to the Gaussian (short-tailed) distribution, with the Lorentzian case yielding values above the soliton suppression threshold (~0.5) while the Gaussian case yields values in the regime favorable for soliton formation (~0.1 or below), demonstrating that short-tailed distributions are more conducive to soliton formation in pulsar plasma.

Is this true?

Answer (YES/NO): NO